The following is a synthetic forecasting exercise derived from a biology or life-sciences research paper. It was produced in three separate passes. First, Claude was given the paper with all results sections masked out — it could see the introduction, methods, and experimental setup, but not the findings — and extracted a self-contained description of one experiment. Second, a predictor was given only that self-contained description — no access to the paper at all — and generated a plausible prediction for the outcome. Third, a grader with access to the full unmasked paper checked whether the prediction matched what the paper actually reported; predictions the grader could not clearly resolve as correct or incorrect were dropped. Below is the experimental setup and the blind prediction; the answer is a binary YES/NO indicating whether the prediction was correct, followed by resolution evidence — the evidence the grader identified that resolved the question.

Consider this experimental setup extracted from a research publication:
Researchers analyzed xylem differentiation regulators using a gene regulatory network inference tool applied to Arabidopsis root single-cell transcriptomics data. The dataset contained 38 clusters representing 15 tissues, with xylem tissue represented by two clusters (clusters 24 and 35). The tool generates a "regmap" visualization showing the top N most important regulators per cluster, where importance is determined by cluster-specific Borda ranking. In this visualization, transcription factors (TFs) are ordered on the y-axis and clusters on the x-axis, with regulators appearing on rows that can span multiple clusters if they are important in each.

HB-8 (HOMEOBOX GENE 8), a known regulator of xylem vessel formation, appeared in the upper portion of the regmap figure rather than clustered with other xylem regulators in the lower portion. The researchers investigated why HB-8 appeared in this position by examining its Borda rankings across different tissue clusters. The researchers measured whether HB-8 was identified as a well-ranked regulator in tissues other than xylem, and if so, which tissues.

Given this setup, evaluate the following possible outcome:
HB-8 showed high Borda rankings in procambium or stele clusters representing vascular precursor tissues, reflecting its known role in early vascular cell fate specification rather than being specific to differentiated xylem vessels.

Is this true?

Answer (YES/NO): NO